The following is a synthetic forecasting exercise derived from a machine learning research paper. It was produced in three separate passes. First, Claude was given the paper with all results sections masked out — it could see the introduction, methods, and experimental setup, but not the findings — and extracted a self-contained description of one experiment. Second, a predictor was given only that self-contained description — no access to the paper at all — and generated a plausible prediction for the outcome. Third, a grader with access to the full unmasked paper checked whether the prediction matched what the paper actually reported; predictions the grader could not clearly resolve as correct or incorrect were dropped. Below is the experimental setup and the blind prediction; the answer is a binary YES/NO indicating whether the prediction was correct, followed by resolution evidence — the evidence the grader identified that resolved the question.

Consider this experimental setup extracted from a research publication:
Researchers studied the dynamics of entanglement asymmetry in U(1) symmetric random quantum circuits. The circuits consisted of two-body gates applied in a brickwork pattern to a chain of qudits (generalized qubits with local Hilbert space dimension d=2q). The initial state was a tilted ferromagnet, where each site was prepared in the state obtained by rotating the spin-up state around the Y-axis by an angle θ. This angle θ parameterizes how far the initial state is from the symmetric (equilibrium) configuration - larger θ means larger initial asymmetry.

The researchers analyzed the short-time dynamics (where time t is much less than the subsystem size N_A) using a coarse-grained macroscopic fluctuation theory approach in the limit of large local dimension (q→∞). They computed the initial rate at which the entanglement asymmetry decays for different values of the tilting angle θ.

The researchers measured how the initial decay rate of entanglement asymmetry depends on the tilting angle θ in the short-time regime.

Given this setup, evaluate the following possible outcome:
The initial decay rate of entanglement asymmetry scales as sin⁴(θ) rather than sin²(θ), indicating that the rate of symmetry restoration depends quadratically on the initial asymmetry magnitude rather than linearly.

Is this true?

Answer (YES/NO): NO